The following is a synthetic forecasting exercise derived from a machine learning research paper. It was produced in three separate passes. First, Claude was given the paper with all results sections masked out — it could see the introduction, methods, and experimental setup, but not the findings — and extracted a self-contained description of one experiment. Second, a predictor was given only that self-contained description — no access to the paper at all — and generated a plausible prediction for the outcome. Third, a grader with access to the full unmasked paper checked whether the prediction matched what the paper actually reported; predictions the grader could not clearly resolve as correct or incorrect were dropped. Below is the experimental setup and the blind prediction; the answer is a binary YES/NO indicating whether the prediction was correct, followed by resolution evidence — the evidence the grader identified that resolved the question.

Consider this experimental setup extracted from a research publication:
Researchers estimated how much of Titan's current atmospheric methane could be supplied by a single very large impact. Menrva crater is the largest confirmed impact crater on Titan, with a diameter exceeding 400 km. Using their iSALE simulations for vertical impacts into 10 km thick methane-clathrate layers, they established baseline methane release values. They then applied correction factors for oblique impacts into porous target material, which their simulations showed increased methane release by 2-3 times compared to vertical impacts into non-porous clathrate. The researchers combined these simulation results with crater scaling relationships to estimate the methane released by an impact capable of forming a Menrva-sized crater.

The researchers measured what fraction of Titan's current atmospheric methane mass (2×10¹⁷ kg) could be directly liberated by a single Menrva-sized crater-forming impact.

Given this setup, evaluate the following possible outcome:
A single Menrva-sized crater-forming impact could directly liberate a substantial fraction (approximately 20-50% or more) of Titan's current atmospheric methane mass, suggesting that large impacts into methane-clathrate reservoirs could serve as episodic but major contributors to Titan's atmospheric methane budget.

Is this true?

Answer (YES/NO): NO